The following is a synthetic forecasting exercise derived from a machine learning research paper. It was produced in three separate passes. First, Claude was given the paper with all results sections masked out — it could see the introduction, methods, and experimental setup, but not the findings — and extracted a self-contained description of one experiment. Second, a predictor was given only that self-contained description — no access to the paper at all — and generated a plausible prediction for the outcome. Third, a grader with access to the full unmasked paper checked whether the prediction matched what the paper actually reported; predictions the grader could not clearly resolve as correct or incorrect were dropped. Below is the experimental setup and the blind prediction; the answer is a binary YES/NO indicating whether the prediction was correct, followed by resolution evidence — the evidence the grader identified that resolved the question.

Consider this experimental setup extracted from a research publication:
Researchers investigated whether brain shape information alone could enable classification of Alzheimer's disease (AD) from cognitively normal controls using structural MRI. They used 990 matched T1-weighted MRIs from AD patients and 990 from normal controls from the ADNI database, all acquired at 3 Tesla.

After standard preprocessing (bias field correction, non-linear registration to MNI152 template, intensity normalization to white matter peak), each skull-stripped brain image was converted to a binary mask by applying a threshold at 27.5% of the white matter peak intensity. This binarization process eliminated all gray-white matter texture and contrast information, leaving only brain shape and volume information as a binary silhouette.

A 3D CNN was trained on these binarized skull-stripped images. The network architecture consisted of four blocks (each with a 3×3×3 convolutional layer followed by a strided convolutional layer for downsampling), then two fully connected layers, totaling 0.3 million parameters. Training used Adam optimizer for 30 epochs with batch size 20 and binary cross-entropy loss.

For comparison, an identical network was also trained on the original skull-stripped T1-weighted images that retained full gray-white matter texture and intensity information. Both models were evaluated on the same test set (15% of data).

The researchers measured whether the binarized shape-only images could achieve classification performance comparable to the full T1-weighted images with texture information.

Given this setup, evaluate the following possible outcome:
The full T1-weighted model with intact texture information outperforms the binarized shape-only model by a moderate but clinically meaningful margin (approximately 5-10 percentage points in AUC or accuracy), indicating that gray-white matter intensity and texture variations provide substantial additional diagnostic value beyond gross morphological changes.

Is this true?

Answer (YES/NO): NO